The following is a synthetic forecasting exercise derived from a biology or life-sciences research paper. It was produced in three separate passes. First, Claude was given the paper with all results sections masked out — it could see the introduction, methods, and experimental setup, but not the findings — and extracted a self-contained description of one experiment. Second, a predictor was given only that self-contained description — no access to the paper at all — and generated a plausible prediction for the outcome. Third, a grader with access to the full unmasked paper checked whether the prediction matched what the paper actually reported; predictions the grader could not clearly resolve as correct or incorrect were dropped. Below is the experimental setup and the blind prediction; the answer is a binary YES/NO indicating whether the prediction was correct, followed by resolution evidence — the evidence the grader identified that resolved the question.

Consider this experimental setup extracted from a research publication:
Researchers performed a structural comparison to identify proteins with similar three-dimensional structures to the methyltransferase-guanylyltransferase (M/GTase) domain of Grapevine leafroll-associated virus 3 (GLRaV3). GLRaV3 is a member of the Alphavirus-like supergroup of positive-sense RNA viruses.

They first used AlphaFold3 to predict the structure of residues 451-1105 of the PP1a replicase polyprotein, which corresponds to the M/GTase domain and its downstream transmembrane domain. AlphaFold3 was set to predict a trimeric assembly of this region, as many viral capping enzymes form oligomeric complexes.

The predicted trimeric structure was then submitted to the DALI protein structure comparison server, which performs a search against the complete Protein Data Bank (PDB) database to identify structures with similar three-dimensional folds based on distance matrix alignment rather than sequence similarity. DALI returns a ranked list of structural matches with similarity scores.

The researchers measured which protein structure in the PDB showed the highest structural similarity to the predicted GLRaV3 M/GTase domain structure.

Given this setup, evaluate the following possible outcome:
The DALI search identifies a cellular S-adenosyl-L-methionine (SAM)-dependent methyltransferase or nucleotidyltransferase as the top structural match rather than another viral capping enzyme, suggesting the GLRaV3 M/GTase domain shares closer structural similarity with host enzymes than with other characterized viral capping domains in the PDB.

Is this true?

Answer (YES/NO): NO